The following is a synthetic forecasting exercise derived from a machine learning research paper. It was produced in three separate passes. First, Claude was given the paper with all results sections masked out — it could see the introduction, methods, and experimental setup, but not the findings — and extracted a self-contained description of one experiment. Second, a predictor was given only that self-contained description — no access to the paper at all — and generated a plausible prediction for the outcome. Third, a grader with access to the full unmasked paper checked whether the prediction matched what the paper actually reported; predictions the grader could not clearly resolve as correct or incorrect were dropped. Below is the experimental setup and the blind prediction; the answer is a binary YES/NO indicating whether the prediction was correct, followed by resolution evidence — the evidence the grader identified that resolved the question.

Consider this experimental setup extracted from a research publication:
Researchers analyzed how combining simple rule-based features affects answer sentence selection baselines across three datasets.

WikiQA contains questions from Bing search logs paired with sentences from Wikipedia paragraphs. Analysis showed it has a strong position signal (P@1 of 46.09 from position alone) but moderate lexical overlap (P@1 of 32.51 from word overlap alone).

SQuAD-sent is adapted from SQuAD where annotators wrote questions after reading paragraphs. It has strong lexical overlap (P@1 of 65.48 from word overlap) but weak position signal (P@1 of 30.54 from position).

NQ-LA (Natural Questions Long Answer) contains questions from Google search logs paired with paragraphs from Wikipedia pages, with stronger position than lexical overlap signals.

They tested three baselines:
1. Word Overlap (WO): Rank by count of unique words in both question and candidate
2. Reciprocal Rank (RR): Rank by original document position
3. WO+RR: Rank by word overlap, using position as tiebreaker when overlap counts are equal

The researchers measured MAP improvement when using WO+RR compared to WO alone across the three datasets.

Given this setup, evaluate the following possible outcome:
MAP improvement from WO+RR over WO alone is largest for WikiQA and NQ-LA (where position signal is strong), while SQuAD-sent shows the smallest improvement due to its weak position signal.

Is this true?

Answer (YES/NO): YES